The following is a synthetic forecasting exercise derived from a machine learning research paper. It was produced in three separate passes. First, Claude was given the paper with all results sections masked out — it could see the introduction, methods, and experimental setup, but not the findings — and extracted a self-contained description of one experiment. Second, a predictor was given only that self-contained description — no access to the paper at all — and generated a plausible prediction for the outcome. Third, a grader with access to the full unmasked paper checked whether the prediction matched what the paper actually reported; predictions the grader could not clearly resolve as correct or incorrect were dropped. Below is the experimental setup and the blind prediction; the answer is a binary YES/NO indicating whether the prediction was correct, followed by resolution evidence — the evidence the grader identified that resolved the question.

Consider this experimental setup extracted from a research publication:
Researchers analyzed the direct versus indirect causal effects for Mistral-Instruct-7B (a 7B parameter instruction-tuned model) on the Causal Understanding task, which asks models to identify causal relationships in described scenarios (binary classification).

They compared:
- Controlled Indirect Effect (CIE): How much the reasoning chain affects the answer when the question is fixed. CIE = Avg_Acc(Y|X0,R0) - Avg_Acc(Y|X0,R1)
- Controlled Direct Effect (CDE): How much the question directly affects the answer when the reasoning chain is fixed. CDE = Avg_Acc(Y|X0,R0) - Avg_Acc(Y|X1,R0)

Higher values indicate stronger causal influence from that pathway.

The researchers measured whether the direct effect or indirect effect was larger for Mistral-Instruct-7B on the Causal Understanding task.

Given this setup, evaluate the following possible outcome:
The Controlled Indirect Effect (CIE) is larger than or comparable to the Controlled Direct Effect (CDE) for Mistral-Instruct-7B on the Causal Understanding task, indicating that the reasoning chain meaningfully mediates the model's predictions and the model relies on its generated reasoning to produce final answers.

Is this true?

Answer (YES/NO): YES